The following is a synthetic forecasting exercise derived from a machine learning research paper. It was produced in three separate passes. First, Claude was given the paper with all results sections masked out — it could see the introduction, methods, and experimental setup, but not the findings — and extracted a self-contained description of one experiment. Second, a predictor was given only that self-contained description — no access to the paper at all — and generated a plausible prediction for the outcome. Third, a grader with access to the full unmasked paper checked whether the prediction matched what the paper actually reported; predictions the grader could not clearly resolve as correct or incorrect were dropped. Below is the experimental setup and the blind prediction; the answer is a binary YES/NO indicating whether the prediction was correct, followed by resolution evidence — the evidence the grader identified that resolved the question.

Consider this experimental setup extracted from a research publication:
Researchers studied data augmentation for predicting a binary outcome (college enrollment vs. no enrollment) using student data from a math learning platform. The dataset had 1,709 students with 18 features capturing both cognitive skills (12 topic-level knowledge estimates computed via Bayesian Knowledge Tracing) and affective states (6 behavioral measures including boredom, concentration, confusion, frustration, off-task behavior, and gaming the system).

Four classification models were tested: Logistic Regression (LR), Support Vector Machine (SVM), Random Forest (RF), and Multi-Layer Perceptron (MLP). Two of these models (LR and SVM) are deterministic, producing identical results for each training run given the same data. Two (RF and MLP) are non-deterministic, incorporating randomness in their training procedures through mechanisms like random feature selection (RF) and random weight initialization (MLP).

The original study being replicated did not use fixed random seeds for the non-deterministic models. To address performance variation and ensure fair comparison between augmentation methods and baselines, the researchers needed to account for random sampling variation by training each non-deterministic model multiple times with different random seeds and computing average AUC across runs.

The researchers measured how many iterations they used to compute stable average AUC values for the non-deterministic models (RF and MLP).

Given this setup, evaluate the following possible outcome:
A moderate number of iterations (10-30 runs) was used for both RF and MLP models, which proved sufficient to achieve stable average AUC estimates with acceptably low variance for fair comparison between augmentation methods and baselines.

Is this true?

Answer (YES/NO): NO